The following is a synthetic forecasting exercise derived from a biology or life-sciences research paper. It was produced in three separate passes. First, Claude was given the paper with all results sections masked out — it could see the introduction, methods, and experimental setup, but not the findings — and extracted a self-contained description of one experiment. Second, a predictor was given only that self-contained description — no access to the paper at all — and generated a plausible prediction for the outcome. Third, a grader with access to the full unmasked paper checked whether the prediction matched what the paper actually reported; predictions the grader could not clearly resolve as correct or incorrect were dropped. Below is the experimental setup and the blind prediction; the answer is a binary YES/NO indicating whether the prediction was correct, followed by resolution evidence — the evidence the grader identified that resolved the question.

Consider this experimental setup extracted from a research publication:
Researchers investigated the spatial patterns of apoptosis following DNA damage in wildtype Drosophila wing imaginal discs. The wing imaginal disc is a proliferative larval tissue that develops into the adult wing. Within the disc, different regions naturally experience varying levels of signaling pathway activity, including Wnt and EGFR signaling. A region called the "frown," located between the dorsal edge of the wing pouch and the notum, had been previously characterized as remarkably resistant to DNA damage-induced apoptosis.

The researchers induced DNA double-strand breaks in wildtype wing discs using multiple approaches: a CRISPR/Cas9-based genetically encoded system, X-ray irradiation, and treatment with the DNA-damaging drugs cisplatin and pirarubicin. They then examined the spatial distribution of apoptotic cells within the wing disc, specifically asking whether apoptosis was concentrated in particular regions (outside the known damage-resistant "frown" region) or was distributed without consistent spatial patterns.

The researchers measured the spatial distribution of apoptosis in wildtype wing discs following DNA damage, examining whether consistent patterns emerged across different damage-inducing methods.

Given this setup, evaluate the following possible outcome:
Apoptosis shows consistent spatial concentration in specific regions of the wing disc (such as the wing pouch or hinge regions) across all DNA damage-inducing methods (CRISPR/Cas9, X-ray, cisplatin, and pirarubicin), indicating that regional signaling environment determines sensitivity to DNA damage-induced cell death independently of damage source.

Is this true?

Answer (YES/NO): NO